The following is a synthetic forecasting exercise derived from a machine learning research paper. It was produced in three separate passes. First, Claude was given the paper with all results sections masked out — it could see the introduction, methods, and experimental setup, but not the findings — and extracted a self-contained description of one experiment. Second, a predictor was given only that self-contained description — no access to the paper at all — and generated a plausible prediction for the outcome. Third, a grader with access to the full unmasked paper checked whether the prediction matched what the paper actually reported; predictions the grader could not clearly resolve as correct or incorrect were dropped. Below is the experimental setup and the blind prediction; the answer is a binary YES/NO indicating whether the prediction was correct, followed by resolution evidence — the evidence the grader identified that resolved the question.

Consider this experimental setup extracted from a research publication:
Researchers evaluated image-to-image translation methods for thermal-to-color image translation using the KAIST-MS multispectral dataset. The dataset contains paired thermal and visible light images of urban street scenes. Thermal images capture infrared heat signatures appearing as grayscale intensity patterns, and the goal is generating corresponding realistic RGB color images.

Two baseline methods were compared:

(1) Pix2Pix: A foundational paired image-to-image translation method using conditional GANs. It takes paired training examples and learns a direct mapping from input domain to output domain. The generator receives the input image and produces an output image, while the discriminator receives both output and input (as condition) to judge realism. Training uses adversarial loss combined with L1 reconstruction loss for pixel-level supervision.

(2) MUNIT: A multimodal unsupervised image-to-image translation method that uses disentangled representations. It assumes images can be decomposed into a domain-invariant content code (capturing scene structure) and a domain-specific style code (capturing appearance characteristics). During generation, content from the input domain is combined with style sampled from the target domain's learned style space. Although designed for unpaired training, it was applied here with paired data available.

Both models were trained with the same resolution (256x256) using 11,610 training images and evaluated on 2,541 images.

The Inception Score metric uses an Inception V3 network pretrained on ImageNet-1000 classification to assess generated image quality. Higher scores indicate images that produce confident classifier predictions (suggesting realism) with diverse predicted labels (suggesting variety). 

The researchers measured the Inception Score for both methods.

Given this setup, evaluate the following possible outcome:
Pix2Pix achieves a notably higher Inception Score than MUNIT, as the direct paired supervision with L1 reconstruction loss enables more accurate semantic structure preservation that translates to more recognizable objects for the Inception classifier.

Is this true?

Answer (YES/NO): YES